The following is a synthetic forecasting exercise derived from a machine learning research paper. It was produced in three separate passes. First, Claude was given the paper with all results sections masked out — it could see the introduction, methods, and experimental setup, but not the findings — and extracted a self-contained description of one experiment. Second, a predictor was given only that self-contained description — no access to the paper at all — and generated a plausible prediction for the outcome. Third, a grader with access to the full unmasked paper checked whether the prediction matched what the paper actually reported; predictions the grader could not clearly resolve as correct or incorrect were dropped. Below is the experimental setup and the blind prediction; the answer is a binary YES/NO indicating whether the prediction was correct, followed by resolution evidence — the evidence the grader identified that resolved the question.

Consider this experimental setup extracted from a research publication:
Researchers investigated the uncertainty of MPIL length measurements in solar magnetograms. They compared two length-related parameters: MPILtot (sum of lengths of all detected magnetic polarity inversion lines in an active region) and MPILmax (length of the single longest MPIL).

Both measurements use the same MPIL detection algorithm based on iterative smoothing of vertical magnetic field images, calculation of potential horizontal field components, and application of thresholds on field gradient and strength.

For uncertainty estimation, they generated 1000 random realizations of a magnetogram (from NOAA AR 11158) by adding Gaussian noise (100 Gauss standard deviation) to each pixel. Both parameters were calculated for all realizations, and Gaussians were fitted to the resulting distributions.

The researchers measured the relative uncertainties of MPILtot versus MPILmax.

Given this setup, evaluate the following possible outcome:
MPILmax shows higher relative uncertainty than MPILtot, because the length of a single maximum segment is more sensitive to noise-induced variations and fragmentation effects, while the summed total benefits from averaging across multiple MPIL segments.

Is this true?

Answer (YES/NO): NO